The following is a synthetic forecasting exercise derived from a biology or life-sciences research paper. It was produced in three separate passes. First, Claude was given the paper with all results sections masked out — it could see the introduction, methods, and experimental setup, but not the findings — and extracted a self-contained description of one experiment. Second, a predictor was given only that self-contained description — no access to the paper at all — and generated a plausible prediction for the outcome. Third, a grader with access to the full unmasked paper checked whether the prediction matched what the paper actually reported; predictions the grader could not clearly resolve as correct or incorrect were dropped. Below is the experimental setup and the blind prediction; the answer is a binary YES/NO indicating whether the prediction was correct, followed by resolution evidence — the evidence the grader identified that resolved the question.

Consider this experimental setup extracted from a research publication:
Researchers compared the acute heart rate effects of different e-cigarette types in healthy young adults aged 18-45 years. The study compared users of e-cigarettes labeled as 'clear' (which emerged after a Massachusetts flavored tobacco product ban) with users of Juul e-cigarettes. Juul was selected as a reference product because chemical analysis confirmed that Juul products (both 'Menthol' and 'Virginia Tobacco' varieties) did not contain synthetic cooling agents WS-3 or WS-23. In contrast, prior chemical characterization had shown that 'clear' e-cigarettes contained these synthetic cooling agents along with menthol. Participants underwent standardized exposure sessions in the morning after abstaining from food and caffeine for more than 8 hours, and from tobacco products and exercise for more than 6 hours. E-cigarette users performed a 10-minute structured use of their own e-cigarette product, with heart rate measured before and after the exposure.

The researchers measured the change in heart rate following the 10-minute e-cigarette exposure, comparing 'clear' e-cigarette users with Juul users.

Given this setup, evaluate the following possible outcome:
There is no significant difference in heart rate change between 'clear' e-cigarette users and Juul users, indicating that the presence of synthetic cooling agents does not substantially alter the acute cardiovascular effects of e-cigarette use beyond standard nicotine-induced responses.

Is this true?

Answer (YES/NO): NO